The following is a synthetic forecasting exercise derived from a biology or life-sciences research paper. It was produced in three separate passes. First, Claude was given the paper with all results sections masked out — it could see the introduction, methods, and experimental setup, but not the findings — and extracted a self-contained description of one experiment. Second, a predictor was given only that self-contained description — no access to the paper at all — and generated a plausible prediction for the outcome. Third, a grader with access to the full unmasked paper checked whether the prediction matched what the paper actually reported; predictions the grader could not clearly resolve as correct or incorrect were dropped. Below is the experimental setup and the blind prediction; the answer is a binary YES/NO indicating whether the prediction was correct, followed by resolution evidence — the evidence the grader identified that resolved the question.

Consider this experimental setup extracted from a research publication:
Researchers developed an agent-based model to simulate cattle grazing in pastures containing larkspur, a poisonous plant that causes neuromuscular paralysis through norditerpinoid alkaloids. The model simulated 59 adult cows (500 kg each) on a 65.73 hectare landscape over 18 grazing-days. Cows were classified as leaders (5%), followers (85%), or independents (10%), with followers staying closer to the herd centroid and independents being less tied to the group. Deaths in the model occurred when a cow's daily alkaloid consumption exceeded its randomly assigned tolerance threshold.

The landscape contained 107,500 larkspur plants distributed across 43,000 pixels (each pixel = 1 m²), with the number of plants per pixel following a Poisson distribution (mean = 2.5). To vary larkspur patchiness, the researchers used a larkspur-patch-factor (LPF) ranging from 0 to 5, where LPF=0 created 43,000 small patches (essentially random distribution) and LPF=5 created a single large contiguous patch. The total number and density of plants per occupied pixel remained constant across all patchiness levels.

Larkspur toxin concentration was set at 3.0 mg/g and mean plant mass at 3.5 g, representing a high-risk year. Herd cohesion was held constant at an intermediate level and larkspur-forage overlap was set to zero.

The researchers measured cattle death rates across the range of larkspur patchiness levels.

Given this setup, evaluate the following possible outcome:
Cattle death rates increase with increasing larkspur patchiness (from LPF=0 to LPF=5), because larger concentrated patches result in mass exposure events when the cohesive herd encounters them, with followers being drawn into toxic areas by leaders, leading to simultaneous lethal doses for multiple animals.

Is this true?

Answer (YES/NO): NO